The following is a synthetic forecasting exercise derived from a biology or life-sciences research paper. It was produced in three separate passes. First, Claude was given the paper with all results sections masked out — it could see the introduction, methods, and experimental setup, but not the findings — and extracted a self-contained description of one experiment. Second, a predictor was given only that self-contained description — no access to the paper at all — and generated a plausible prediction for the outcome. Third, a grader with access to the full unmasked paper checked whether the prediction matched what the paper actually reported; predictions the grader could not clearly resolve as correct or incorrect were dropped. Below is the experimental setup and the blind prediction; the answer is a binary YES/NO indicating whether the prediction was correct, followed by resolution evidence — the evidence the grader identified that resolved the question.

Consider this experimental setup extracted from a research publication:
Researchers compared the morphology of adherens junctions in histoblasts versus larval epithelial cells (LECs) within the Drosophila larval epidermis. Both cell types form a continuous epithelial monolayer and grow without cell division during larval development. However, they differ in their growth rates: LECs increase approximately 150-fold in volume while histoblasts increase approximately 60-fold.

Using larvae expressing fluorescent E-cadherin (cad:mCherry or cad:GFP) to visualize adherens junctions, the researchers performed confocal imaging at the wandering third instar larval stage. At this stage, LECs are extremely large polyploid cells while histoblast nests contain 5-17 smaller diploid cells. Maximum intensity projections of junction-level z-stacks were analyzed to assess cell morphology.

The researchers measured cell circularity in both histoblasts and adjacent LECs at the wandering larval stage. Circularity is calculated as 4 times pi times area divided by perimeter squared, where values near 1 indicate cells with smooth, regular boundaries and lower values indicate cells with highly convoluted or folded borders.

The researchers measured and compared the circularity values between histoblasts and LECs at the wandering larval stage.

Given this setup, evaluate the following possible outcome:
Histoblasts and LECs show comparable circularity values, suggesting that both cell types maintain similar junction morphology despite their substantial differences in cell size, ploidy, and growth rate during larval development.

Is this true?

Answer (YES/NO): NO